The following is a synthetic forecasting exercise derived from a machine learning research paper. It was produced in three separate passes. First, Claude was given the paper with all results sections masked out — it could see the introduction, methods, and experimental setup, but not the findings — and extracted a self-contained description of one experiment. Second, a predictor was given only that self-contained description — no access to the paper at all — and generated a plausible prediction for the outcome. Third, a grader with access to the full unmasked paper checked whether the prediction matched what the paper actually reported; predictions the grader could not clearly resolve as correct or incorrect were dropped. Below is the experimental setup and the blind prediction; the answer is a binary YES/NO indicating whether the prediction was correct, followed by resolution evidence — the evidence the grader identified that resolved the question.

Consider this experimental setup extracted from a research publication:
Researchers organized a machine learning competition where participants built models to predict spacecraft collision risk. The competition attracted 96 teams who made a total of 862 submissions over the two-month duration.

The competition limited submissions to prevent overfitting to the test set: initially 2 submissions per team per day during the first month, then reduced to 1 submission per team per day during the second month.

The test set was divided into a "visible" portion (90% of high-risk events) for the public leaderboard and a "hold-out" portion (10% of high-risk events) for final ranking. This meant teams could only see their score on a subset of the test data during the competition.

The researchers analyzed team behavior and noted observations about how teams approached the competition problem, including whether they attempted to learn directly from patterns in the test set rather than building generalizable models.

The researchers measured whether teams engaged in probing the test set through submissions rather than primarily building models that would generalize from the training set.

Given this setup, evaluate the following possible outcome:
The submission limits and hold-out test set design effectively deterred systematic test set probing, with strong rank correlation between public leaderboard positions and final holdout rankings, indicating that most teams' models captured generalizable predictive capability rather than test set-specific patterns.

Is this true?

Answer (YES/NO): NO